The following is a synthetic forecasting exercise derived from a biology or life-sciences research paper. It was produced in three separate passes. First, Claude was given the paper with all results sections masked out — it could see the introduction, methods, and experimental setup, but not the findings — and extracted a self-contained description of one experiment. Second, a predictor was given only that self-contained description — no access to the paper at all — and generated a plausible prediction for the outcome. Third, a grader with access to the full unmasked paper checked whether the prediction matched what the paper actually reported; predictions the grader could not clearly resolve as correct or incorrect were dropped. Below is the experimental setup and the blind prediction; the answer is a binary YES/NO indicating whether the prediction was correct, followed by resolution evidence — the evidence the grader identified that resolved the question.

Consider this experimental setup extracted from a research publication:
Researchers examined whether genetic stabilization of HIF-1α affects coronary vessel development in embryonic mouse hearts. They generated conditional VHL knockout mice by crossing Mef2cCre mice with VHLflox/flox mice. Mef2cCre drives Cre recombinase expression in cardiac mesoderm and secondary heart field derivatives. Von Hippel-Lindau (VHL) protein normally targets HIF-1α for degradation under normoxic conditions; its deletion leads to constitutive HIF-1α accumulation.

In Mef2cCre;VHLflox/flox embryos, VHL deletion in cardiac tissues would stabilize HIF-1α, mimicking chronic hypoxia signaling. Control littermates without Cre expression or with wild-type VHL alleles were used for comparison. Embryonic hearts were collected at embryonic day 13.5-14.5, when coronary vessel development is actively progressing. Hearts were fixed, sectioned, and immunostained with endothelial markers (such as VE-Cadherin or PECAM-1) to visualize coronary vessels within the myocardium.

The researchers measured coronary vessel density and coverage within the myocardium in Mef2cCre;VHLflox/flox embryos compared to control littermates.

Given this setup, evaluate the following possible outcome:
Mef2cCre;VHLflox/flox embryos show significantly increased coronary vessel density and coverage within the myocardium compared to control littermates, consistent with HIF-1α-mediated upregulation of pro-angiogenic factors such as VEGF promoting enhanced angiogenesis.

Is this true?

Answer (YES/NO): NO